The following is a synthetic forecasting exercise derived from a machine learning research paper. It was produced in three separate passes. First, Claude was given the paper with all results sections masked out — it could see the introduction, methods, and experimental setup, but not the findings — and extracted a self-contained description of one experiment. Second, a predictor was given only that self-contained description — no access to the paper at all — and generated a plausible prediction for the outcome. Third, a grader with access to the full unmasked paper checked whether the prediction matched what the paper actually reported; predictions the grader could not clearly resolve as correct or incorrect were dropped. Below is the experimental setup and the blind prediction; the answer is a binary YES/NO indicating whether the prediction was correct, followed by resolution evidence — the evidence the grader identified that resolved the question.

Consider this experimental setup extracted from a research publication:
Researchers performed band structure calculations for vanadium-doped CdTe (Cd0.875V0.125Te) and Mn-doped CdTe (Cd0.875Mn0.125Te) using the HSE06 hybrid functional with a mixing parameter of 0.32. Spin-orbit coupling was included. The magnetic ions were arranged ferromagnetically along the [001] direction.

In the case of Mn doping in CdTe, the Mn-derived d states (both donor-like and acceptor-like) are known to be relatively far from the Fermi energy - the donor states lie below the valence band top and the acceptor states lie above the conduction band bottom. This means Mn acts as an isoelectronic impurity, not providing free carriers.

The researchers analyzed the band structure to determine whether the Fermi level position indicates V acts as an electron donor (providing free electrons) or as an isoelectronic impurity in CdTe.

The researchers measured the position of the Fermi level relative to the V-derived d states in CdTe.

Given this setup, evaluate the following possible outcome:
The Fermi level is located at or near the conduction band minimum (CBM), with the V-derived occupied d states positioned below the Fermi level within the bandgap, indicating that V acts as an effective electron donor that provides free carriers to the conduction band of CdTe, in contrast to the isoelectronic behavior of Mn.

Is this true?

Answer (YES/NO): NO